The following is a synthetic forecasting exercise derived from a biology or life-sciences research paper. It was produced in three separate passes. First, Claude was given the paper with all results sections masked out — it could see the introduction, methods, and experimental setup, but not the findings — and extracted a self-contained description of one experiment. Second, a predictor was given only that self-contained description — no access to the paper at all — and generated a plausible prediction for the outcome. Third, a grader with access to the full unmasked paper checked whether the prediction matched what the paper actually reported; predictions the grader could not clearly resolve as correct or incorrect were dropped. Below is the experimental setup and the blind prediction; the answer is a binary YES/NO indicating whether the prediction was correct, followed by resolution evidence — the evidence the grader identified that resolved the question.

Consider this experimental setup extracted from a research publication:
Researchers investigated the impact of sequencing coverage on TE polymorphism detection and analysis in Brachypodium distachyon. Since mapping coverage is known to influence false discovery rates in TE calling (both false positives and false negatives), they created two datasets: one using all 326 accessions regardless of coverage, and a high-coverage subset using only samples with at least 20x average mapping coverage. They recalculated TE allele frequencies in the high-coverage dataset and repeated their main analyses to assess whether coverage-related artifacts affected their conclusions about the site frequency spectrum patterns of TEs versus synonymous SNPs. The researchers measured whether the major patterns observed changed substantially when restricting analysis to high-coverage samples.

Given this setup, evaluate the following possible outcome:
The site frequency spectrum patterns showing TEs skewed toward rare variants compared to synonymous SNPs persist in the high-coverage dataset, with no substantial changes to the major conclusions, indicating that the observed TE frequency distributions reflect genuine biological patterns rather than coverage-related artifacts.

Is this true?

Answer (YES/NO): YES